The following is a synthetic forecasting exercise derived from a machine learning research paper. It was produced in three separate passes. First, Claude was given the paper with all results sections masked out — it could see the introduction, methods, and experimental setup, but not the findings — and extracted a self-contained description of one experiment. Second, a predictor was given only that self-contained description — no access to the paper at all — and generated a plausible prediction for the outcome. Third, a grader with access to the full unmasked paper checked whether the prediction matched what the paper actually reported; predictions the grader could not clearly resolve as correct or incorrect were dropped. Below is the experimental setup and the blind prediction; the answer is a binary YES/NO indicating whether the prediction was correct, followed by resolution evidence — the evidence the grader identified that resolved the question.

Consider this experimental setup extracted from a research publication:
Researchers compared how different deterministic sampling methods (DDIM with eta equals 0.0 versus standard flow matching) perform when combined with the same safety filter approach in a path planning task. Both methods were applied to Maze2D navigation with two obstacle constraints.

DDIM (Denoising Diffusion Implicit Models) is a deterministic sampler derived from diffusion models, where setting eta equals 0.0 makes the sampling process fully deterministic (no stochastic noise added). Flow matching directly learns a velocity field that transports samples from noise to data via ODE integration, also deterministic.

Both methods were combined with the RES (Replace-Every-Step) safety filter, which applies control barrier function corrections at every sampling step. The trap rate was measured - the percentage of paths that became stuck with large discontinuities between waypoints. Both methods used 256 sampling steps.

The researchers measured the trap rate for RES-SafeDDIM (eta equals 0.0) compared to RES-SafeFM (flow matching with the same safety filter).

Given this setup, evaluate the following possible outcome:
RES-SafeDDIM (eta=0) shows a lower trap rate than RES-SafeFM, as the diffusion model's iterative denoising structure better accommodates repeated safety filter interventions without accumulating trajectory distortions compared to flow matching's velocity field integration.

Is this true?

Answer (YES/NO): NO